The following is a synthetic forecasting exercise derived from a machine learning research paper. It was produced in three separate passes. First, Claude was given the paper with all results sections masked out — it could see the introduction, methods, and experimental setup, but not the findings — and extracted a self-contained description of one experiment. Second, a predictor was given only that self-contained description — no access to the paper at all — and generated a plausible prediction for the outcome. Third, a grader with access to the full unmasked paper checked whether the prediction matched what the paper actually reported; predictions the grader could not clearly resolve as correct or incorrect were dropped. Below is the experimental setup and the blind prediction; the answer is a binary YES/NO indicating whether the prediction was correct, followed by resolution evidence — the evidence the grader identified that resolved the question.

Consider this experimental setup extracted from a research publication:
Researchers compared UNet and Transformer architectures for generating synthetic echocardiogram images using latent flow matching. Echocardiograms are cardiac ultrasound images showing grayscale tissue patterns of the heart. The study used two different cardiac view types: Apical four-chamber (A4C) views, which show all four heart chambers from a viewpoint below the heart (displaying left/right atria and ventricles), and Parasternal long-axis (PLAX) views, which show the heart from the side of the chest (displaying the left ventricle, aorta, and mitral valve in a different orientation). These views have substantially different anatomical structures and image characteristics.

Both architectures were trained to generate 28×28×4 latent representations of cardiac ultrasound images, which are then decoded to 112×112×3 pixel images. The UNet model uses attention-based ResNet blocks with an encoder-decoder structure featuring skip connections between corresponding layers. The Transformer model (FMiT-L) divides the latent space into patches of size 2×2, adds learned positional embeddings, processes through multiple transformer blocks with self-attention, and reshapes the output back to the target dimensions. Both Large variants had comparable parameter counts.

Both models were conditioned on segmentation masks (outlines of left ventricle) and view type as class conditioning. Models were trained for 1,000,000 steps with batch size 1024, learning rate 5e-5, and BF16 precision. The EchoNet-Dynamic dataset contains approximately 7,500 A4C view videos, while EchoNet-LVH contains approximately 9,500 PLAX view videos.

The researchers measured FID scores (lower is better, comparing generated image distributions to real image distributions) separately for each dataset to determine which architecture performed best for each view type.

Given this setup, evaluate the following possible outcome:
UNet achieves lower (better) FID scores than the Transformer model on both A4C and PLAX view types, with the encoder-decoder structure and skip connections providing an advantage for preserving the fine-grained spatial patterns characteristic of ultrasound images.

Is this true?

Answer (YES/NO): NO